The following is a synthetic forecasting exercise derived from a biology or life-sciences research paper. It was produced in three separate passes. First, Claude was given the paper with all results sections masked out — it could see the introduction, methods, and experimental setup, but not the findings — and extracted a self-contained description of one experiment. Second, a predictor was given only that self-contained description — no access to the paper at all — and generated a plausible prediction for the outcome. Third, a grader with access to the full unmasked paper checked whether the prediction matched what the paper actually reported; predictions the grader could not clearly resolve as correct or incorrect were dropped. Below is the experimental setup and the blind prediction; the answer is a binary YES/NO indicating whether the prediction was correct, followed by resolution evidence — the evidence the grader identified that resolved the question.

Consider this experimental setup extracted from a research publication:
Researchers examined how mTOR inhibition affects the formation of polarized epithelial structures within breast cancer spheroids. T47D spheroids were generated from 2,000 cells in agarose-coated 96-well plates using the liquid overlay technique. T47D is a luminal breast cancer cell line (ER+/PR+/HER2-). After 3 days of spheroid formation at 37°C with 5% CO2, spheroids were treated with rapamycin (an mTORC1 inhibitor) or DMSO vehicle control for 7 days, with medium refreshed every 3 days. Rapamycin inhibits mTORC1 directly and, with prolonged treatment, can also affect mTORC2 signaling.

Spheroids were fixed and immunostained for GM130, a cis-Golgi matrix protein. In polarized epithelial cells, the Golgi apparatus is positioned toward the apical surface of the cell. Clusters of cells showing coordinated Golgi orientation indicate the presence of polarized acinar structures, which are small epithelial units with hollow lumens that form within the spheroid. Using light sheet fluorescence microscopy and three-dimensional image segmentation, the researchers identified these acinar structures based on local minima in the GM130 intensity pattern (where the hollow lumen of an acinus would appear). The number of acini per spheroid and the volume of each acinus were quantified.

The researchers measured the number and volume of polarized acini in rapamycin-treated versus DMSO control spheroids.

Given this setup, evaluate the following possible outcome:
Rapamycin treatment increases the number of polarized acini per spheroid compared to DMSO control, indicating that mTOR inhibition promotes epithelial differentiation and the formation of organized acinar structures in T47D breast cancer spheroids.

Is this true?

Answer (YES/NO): NO